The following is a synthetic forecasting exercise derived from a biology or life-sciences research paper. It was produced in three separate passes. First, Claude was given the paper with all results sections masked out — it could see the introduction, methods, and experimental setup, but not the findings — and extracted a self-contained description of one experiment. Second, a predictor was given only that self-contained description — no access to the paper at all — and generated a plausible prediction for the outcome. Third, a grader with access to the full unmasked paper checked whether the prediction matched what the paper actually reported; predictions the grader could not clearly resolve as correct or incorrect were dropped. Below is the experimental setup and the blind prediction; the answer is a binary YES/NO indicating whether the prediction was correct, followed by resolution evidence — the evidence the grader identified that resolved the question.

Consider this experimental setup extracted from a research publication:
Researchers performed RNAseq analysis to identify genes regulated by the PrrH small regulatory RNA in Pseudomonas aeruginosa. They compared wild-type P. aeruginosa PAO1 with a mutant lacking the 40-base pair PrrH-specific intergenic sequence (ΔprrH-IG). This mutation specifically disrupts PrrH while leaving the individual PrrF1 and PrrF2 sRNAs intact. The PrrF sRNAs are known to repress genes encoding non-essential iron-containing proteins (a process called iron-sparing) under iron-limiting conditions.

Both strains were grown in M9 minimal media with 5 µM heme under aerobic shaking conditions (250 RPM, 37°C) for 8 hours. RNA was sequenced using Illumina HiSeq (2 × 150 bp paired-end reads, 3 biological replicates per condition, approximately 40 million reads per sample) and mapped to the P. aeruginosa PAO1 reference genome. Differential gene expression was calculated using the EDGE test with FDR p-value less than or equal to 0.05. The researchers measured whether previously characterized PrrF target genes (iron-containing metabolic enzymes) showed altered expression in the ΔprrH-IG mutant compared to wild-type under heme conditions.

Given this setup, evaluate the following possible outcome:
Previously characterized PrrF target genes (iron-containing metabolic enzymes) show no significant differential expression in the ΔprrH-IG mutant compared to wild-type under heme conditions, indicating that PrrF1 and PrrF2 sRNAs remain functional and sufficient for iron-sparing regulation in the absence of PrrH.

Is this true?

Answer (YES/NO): YES